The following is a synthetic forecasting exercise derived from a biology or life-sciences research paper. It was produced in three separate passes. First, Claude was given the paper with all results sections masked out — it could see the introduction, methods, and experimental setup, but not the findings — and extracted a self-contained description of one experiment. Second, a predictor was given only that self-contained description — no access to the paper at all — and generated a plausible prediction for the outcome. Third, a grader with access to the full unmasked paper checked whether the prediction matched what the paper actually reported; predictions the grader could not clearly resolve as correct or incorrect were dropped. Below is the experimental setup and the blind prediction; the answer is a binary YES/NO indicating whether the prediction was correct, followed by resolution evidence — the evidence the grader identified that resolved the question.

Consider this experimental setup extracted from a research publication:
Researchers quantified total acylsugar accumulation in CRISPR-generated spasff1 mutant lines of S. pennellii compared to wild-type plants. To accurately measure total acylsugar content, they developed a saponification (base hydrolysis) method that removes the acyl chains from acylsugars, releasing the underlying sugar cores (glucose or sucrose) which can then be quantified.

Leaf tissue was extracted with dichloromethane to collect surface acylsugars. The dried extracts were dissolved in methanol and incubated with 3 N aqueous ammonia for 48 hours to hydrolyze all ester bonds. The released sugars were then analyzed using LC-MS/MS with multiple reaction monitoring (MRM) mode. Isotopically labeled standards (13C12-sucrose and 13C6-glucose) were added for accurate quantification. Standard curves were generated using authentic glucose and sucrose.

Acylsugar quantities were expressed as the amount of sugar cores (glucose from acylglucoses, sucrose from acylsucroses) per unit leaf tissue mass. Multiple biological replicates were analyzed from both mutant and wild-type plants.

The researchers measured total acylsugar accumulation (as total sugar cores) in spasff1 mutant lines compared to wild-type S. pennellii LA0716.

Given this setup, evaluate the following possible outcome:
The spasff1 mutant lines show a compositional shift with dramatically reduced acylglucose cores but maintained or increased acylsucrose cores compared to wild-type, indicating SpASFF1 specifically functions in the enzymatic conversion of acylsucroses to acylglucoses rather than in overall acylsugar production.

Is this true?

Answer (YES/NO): YES